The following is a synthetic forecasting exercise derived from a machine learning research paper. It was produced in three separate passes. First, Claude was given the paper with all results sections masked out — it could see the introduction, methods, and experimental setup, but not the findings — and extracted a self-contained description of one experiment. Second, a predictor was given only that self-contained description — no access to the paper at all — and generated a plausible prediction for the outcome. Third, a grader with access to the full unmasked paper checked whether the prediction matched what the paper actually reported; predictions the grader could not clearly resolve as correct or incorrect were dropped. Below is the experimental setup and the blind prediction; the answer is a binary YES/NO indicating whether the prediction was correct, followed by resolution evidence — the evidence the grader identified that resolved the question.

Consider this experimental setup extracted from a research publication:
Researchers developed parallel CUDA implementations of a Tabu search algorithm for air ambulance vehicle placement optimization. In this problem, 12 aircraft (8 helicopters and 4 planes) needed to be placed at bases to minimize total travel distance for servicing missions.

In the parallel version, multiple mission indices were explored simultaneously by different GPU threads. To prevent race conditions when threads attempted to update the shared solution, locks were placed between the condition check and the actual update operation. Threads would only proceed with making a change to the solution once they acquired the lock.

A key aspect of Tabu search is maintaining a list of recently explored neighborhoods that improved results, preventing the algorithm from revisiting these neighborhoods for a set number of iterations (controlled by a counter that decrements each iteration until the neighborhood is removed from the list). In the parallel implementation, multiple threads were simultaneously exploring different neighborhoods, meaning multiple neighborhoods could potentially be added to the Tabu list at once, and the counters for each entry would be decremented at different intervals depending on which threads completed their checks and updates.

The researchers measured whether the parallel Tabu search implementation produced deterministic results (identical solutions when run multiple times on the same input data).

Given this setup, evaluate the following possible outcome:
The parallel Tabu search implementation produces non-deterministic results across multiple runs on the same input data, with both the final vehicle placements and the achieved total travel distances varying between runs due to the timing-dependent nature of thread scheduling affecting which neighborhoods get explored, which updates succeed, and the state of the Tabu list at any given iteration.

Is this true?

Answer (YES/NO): YES